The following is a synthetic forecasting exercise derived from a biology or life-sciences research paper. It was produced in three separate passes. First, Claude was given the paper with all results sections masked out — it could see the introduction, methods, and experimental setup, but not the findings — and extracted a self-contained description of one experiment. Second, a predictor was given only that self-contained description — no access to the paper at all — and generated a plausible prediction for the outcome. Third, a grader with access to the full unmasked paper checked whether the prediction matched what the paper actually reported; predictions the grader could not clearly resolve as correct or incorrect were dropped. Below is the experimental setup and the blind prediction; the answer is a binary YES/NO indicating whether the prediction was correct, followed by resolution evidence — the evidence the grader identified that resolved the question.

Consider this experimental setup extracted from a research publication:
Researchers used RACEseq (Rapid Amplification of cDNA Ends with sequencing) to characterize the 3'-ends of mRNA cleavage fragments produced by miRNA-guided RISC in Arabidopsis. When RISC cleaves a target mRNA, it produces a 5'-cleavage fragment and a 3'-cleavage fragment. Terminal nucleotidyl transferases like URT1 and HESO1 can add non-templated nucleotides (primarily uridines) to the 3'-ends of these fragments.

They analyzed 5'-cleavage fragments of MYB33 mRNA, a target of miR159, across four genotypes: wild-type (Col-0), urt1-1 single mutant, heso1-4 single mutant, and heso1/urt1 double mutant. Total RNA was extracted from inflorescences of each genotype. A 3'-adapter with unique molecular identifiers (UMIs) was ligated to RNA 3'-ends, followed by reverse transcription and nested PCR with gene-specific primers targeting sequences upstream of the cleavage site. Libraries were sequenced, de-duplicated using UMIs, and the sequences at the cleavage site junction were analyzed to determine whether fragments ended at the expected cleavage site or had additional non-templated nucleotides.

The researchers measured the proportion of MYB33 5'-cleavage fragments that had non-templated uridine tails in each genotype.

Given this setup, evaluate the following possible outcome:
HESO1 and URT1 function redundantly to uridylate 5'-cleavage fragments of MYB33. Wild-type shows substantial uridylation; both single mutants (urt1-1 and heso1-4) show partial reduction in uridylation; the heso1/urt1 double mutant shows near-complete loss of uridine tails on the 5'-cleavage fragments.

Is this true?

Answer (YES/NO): NO